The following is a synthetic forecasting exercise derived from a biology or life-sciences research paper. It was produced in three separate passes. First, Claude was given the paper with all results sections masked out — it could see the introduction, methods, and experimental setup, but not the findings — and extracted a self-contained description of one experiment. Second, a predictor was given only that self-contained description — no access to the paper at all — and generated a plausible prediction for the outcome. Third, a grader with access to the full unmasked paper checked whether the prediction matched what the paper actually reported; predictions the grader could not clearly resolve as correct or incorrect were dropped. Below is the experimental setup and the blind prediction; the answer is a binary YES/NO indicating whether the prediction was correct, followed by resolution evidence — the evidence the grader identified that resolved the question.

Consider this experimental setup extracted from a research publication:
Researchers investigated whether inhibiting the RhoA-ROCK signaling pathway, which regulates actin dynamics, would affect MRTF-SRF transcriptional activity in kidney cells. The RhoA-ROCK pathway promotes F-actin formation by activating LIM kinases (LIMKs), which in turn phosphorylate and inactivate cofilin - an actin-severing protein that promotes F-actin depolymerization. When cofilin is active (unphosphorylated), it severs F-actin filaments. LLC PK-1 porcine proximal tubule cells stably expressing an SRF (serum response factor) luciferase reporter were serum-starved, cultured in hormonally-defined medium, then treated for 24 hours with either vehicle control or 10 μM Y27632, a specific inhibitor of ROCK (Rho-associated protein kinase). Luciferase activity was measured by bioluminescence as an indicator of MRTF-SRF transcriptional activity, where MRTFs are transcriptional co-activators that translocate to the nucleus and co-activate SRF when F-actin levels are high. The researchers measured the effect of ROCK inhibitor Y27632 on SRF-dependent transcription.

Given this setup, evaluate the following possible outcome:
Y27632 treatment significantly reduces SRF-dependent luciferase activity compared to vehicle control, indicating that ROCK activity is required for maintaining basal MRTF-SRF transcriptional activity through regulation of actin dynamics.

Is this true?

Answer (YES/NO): YES